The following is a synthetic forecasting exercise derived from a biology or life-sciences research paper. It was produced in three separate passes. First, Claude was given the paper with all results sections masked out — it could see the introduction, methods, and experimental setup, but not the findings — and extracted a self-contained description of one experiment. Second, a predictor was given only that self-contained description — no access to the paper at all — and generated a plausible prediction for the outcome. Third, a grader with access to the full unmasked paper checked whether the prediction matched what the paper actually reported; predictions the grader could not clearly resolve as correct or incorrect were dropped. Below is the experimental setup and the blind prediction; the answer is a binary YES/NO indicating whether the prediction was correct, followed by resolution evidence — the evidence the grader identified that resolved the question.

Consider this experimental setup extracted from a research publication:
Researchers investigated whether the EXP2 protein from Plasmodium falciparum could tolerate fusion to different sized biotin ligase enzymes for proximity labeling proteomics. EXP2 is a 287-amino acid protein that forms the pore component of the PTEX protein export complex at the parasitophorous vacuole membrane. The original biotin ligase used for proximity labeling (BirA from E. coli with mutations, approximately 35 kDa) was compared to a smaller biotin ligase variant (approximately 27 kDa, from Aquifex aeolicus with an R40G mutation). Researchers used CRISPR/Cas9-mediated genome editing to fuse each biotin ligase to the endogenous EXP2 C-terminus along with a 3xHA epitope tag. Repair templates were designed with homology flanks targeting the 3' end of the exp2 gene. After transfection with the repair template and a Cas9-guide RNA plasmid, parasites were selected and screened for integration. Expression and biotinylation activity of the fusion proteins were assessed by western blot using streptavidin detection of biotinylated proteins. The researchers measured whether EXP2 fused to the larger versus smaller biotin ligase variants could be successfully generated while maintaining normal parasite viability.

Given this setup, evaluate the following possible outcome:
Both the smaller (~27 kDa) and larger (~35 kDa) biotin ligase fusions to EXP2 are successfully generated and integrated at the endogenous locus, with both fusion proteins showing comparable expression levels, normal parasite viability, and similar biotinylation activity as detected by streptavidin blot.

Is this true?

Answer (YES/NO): NO